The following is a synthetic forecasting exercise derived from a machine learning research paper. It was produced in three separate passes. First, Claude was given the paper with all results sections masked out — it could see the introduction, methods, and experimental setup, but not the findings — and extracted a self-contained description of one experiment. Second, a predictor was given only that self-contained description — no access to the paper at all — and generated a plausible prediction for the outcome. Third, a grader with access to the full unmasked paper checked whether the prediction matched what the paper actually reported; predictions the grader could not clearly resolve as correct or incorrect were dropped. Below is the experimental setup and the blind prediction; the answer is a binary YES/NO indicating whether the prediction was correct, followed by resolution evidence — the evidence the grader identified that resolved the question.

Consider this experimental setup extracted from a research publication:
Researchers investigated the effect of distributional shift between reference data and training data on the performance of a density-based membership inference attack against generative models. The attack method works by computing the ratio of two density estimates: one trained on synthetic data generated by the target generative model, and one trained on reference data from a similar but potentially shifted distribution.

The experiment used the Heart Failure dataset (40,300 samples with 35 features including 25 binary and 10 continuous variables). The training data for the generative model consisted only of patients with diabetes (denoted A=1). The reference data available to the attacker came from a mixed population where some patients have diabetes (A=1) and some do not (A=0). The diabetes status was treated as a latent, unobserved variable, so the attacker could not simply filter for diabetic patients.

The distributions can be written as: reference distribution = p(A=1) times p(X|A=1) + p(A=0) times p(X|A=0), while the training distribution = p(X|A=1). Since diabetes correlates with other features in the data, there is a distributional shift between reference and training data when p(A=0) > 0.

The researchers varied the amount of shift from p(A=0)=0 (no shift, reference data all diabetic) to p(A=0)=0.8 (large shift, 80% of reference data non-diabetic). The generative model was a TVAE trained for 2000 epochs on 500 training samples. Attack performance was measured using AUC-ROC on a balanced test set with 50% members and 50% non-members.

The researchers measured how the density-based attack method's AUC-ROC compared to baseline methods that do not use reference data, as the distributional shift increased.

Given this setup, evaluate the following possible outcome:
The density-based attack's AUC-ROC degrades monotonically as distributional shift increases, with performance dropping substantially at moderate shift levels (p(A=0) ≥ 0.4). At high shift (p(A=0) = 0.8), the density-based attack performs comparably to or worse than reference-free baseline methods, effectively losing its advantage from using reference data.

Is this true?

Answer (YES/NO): NO